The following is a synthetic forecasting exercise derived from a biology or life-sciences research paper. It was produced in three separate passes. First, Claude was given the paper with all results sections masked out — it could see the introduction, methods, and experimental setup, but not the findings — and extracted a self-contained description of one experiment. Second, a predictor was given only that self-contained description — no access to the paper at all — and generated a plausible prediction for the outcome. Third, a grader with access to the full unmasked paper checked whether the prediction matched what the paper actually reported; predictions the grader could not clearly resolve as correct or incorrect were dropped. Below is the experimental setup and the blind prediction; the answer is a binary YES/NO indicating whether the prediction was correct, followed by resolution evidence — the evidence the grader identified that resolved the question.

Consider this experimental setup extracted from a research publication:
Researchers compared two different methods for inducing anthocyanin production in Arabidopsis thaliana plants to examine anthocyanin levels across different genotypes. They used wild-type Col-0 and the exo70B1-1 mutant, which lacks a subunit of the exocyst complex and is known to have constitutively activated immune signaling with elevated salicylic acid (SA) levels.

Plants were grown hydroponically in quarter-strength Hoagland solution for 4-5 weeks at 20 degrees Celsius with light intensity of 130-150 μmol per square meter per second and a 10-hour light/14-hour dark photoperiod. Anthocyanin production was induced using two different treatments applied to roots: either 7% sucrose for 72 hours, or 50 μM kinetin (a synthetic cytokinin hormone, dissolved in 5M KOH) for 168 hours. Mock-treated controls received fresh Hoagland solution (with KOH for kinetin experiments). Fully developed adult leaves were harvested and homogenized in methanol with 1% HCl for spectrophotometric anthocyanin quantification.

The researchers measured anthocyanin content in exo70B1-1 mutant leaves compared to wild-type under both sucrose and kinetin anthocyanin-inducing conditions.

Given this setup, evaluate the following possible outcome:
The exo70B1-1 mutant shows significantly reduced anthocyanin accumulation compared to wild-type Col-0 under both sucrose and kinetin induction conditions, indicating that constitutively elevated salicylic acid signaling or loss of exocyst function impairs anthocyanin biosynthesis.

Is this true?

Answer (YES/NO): YES